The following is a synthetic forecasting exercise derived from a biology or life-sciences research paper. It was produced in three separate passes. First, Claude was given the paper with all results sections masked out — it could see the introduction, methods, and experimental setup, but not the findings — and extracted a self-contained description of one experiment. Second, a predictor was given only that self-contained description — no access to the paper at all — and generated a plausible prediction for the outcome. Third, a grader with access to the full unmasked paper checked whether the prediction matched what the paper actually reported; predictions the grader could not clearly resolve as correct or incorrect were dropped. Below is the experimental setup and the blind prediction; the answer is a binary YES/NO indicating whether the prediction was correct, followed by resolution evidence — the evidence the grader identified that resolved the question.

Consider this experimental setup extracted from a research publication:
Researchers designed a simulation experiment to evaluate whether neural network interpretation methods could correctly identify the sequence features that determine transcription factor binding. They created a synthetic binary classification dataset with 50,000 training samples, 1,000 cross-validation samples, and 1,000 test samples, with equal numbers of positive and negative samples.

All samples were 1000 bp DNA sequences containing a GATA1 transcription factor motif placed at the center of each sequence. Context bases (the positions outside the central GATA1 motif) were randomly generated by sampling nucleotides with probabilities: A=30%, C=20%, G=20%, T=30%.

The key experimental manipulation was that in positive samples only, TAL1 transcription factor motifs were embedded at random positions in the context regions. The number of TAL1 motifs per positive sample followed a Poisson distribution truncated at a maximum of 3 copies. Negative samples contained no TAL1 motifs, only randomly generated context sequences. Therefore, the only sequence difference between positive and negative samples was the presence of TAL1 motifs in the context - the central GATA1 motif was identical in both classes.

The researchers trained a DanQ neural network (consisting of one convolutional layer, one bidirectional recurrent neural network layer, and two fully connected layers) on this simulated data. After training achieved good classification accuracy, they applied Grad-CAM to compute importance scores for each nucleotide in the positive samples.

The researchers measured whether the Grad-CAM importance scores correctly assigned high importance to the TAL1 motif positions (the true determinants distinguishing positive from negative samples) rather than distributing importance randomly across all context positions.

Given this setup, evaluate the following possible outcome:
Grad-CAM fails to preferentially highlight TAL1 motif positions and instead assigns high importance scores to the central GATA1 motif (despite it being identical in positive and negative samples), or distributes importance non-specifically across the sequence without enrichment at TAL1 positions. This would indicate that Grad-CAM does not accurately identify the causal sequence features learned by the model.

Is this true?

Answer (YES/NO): NO